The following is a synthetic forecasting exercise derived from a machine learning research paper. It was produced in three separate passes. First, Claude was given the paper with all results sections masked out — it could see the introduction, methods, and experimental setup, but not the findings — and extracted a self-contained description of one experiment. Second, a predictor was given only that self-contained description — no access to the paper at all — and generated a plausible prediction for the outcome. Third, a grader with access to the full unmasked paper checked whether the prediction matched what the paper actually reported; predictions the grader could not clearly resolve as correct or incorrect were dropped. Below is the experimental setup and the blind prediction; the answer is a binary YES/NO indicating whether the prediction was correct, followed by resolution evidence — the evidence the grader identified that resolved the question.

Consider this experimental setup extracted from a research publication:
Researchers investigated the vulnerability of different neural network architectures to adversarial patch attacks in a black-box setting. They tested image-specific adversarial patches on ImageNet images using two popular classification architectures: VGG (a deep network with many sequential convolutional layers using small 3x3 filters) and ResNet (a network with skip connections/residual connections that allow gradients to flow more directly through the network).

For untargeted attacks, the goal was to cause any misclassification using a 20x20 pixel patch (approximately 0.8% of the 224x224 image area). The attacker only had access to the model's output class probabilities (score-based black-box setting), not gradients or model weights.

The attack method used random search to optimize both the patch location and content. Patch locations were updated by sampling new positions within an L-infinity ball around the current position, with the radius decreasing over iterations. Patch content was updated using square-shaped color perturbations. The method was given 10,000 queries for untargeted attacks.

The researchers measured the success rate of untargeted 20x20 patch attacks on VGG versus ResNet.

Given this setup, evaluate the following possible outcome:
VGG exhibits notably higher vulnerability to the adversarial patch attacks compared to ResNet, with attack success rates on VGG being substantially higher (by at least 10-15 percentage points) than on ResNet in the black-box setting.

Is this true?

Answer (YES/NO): NO